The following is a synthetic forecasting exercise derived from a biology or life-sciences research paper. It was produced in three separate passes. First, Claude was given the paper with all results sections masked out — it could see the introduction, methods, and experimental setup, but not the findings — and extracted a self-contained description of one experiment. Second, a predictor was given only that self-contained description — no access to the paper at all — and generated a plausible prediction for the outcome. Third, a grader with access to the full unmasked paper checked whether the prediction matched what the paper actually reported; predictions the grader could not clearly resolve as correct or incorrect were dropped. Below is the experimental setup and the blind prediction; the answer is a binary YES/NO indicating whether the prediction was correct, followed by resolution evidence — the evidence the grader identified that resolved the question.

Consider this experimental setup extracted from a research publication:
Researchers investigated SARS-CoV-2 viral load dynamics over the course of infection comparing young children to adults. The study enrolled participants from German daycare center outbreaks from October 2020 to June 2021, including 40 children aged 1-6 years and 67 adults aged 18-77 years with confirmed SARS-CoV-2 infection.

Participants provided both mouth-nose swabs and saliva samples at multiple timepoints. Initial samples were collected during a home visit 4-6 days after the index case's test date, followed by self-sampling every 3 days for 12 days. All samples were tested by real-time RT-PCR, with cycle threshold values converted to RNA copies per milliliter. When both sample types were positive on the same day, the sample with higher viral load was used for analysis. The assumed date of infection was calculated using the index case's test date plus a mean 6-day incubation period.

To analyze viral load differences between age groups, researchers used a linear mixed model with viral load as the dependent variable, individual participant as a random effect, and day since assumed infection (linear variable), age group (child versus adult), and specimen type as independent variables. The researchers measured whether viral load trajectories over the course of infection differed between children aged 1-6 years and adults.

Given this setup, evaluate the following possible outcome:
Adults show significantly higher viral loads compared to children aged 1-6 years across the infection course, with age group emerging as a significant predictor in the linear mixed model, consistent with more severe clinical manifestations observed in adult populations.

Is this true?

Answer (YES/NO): NO